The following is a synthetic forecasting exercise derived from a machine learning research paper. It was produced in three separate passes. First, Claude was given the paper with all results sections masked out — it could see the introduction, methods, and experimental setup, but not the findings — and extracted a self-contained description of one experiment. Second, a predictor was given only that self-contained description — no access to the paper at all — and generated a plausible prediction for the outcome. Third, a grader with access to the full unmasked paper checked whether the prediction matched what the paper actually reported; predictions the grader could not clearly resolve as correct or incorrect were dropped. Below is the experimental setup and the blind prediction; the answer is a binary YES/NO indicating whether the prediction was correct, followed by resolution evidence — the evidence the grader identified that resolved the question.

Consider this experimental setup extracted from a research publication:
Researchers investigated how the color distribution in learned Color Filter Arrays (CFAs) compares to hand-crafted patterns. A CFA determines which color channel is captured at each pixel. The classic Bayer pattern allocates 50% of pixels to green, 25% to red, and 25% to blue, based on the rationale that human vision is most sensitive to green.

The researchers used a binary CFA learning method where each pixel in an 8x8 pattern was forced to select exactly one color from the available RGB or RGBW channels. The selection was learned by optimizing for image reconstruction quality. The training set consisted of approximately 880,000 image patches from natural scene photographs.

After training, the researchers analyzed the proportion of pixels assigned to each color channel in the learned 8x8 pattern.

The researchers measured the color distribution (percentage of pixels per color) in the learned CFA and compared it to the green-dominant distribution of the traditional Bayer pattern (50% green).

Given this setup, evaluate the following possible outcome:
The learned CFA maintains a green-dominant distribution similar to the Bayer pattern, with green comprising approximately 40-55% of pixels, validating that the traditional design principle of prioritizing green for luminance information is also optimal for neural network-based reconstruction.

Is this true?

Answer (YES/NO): NO